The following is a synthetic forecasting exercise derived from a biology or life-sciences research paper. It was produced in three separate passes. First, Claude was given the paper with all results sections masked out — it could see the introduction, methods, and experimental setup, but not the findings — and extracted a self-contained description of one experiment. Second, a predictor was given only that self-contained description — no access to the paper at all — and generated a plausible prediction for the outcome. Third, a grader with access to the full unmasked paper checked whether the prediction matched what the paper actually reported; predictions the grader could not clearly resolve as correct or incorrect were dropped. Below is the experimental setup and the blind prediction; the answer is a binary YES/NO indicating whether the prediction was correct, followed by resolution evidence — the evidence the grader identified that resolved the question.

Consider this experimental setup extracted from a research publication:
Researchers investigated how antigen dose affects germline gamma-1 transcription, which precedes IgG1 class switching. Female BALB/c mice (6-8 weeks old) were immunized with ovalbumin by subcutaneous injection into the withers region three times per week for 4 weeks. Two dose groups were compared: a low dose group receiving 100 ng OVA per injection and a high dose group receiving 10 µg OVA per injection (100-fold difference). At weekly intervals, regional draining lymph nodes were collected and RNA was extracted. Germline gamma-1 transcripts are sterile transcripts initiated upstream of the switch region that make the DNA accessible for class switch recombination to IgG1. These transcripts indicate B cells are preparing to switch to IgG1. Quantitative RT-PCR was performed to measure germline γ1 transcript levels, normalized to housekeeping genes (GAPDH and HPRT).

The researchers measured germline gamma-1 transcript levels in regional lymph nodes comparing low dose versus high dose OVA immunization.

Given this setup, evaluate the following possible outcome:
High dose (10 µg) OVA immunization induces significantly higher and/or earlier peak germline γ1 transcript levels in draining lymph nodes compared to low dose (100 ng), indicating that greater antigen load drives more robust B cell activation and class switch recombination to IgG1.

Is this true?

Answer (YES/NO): NO